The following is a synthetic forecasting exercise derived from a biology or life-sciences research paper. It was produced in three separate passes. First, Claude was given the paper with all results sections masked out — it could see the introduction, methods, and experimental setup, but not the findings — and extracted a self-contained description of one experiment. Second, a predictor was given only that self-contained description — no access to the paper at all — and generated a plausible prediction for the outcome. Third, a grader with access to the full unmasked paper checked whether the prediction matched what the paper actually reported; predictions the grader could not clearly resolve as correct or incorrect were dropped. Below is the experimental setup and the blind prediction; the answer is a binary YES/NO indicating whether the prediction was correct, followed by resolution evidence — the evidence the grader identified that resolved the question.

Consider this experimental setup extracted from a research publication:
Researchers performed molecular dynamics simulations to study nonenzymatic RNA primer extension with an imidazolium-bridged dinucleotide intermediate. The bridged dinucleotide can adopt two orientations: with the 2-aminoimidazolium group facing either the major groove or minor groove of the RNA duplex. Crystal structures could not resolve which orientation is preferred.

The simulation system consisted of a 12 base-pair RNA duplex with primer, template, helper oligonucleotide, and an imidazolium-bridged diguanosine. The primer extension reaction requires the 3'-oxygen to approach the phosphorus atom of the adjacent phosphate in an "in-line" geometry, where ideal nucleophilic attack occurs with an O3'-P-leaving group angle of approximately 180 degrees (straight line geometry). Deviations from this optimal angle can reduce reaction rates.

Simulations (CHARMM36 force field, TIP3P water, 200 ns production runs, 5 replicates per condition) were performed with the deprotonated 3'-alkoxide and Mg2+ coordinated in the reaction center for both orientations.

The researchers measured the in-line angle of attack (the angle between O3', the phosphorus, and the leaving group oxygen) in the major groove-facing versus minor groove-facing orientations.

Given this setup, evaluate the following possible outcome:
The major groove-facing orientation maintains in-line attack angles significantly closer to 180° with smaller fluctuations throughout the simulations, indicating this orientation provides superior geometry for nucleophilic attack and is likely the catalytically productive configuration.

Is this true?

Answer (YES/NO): YES